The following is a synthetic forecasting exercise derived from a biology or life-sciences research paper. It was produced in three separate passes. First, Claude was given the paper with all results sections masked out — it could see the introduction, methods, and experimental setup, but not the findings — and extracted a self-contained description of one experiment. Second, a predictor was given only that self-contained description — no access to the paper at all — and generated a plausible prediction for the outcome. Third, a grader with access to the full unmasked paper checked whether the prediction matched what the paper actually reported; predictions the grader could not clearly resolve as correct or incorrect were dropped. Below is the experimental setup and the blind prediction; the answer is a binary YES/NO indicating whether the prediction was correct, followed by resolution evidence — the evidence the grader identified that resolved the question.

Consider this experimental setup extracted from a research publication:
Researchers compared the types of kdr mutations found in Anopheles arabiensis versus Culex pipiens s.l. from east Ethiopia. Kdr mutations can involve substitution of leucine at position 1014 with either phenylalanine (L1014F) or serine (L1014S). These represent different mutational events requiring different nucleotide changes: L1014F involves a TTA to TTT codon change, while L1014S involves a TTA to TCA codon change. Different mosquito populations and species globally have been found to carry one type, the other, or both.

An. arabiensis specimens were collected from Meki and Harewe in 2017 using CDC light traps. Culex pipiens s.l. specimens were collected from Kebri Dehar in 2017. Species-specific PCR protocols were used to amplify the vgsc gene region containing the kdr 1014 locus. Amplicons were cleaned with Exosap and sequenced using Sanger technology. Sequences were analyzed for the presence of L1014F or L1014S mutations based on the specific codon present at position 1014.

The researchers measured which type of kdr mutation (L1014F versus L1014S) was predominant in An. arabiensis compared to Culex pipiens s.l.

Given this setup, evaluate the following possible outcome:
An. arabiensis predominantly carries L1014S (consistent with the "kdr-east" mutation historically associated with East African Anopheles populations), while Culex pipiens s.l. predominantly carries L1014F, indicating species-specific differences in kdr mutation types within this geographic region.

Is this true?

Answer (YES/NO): NO